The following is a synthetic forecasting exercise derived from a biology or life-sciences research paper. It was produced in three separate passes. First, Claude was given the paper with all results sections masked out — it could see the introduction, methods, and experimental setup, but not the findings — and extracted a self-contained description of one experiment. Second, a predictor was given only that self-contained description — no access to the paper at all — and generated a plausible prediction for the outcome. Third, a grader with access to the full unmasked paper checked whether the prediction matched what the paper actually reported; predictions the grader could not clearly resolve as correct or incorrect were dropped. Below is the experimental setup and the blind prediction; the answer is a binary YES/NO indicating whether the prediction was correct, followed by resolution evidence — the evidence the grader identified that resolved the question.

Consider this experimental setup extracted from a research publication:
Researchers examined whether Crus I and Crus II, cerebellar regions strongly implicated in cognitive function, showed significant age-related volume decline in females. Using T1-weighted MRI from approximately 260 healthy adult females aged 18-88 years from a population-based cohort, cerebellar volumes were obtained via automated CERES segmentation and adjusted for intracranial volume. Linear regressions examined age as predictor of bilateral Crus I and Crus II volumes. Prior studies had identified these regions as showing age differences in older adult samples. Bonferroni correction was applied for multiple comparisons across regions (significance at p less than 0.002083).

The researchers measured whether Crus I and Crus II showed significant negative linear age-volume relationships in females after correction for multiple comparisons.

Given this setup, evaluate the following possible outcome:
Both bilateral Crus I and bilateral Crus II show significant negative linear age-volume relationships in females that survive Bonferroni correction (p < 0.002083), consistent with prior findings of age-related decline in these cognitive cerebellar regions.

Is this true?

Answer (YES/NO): YES